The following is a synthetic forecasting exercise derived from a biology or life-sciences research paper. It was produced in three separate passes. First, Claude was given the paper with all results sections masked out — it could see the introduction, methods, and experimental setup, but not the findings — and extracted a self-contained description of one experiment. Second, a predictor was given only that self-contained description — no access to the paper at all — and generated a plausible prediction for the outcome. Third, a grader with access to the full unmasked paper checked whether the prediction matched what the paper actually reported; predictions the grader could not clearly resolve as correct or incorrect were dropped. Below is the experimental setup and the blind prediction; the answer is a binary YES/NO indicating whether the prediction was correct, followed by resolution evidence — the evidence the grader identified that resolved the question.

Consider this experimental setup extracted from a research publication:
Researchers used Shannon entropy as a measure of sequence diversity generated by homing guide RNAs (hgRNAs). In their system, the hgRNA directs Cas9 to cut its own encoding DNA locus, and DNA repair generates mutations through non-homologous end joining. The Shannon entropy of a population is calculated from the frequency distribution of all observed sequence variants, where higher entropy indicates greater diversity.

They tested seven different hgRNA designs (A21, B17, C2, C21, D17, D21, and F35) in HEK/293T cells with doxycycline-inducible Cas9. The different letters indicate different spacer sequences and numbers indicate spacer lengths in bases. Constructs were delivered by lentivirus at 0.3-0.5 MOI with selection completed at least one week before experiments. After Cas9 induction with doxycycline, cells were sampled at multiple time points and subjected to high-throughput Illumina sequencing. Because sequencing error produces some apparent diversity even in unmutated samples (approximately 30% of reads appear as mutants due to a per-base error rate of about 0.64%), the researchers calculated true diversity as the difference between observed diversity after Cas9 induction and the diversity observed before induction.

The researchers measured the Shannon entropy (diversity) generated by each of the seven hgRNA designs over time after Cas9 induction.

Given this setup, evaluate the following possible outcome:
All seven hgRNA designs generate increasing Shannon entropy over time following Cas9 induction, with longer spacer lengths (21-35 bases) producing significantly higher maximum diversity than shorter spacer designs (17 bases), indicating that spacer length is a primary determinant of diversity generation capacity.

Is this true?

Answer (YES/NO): NO